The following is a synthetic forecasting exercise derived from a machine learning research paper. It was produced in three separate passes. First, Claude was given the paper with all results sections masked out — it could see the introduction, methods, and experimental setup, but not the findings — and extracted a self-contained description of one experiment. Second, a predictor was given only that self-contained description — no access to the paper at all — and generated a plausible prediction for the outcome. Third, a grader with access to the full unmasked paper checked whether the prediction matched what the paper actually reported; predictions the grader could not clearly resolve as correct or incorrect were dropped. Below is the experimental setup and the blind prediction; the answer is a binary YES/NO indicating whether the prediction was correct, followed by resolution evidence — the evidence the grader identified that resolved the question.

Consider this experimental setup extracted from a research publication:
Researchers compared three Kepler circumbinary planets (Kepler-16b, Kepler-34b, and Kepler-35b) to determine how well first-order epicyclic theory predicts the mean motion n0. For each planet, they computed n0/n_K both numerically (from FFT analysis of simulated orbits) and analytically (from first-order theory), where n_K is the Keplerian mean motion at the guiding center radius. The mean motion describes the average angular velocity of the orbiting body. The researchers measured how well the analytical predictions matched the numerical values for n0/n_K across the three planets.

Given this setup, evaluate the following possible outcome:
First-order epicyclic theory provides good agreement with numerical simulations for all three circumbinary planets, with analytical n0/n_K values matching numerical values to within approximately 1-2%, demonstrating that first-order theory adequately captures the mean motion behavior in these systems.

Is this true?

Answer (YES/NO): YES